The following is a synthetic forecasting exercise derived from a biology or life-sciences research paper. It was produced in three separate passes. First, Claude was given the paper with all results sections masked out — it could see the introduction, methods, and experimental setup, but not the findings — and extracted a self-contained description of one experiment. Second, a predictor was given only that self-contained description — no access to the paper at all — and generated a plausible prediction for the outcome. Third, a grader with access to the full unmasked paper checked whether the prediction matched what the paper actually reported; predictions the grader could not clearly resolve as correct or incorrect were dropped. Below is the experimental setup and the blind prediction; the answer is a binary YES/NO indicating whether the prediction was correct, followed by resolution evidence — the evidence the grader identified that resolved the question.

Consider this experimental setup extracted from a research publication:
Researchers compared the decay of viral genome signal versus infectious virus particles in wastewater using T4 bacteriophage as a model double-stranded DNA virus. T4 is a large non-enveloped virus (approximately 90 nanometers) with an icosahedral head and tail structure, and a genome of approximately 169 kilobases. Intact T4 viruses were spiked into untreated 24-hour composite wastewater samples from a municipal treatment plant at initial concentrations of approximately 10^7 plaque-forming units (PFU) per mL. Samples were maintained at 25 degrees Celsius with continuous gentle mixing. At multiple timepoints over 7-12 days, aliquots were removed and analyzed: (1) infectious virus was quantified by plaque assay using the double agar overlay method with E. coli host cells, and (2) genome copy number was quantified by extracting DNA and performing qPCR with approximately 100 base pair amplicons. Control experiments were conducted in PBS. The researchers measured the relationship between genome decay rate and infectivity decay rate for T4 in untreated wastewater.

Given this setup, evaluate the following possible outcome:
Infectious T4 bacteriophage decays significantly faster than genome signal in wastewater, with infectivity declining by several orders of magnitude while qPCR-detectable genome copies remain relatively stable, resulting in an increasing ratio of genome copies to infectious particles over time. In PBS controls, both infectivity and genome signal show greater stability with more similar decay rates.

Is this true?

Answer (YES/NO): NO